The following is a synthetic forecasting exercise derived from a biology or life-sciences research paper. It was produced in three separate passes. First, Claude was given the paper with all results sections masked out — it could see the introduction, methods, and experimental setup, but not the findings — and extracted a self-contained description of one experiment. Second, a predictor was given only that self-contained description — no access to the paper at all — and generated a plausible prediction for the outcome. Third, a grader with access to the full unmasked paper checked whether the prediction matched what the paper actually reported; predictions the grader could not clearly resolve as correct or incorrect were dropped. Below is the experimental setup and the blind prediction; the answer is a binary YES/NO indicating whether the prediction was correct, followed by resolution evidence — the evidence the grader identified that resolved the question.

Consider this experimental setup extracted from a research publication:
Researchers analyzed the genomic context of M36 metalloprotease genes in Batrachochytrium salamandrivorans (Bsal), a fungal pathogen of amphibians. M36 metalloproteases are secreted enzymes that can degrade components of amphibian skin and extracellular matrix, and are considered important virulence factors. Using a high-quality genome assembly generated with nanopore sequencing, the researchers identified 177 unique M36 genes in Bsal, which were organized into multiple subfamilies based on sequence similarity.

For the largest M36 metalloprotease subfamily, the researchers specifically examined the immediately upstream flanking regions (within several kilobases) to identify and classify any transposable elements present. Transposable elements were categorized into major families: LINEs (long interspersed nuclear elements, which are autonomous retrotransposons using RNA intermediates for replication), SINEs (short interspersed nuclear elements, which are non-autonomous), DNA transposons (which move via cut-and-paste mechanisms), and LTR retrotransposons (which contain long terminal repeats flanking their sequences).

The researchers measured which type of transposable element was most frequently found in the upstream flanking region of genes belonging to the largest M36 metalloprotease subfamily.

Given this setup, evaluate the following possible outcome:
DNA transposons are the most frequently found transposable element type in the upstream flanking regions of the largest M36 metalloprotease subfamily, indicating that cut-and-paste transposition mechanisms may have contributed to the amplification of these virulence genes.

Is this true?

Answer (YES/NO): NO